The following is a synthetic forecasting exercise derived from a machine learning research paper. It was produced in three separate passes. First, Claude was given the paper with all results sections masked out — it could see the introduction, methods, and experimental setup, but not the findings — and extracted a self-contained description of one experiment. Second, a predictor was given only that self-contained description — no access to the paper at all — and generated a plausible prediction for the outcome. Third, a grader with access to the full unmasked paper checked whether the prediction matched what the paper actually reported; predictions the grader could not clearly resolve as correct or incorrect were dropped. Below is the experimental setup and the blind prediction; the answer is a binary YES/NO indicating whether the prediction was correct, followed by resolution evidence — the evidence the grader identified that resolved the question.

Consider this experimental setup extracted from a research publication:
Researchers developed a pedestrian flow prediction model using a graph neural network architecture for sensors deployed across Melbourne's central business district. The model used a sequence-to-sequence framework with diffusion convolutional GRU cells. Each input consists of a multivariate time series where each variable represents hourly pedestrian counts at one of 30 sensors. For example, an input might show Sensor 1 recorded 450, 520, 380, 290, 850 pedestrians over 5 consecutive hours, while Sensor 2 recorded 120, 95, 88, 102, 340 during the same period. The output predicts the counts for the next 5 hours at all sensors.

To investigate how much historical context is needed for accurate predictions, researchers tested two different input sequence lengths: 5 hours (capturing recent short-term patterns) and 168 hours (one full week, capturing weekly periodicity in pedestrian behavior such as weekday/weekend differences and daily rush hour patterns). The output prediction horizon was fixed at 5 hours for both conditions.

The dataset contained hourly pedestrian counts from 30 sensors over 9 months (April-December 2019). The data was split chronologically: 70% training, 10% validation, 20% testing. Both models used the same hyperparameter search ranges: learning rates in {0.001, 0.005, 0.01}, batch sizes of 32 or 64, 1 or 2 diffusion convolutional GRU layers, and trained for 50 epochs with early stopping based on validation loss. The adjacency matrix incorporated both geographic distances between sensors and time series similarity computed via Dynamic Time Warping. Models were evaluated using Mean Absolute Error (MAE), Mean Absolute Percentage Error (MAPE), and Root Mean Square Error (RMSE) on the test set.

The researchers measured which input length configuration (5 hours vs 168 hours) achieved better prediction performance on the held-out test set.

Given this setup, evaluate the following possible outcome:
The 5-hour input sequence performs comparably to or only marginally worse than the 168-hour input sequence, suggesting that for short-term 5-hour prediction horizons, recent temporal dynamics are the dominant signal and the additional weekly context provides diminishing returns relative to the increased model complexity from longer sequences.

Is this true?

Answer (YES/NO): NO